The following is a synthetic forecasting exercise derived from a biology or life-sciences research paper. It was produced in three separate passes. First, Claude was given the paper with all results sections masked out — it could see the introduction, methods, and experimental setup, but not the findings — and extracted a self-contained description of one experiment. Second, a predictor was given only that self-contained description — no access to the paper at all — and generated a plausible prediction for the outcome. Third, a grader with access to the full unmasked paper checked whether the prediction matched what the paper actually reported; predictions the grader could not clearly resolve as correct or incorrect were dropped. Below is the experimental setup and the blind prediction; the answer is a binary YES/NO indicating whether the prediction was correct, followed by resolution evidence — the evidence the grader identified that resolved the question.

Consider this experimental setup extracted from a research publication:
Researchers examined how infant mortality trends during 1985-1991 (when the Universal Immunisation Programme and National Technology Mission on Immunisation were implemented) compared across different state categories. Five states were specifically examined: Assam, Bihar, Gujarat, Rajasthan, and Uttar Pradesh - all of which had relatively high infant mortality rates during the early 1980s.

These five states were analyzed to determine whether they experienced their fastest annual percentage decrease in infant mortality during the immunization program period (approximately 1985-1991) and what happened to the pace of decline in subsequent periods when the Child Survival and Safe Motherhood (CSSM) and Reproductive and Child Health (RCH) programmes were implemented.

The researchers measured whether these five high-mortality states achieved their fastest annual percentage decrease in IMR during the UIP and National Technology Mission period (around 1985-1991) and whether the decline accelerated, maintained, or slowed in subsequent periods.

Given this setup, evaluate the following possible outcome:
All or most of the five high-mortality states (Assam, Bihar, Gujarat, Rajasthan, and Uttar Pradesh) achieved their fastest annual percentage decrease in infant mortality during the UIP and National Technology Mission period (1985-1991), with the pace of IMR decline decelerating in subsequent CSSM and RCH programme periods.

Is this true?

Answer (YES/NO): YES